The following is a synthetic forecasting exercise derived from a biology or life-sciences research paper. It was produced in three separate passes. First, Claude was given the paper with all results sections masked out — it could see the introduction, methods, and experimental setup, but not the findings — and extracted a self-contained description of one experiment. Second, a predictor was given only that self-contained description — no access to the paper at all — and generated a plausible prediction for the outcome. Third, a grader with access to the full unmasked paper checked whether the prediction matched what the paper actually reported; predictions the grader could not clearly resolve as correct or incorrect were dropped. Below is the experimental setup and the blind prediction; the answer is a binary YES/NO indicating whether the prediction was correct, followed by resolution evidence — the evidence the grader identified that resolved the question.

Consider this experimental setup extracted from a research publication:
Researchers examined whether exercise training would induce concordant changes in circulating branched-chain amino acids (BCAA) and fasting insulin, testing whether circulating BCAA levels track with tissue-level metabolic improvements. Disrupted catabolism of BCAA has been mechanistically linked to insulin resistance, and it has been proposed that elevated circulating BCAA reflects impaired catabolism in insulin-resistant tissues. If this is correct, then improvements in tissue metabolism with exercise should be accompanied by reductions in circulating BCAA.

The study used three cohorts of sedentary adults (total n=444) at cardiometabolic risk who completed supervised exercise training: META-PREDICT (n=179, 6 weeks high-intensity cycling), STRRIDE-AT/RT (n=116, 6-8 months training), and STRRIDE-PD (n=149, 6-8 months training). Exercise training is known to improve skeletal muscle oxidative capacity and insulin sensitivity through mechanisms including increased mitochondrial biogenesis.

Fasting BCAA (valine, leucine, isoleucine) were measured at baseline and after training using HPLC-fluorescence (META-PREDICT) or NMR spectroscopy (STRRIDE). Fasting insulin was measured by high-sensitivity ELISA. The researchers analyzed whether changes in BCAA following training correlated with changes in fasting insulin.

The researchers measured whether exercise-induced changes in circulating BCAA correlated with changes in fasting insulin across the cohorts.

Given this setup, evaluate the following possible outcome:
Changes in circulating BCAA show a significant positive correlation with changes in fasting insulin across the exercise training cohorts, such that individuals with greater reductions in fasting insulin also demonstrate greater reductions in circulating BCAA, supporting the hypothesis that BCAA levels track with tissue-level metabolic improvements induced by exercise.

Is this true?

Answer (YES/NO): NO